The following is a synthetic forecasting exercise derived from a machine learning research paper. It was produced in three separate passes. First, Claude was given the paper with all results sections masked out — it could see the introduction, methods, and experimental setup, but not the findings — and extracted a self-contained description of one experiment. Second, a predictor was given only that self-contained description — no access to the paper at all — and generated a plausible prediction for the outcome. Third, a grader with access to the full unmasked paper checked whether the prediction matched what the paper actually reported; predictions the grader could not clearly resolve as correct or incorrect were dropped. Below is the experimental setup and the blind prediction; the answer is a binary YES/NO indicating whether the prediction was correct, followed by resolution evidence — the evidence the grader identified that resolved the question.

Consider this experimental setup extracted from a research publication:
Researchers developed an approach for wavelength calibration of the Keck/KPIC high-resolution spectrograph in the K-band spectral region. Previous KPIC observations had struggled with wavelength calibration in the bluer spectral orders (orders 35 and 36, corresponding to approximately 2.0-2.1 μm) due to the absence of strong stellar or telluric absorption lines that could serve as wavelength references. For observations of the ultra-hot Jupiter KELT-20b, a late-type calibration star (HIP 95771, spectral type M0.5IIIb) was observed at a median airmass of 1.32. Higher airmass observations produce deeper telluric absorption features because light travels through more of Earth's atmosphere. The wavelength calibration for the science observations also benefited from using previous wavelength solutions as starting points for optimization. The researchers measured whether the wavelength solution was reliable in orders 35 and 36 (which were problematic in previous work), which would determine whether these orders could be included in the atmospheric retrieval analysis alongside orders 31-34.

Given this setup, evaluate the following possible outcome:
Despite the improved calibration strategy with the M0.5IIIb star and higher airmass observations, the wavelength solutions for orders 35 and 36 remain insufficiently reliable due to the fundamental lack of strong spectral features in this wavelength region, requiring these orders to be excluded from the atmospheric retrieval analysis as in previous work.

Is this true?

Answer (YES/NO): NO